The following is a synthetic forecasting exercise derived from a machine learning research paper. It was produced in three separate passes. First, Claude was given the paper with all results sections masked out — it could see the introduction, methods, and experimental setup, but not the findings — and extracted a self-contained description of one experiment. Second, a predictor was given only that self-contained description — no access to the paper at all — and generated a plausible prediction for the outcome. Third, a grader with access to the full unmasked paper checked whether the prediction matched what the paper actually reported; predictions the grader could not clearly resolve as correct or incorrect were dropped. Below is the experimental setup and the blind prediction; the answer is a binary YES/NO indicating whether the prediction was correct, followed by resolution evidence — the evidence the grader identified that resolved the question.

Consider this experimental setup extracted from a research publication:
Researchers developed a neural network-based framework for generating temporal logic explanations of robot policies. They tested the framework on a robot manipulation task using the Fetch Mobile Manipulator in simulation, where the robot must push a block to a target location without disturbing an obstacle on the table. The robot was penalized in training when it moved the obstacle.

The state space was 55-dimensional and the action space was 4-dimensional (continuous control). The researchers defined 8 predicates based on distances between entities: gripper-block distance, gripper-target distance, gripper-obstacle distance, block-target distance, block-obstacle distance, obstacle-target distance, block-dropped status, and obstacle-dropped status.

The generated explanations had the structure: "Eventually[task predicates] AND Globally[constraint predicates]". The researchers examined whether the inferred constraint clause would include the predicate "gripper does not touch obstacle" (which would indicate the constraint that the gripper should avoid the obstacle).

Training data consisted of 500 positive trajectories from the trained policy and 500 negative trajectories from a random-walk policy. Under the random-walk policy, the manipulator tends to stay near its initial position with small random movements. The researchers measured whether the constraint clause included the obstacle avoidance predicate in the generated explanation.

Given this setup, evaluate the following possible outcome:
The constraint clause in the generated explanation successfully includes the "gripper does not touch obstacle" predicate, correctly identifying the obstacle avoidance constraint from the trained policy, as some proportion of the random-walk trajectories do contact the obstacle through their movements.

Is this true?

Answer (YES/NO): NO